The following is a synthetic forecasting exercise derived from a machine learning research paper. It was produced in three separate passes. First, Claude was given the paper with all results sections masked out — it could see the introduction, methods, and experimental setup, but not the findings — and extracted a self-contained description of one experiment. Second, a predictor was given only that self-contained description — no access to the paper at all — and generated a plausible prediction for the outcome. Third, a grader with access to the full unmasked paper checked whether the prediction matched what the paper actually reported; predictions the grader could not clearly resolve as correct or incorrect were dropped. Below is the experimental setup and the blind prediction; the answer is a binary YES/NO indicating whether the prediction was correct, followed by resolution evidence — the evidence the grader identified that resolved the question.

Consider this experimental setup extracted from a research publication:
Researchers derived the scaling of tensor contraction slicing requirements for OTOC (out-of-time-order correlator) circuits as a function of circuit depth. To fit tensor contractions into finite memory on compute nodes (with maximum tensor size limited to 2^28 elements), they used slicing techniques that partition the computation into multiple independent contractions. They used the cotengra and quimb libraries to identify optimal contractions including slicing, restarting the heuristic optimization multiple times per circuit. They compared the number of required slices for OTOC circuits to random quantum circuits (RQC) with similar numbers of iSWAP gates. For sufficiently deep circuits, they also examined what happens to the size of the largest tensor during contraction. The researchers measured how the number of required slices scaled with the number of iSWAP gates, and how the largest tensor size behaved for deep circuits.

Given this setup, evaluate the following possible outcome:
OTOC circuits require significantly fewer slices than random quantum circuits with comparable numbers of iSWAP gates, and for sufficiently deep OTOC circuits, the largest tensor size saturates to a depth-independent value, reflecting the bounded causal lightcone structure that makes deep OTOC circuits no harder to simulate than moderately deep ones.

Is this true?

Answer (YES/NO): NO